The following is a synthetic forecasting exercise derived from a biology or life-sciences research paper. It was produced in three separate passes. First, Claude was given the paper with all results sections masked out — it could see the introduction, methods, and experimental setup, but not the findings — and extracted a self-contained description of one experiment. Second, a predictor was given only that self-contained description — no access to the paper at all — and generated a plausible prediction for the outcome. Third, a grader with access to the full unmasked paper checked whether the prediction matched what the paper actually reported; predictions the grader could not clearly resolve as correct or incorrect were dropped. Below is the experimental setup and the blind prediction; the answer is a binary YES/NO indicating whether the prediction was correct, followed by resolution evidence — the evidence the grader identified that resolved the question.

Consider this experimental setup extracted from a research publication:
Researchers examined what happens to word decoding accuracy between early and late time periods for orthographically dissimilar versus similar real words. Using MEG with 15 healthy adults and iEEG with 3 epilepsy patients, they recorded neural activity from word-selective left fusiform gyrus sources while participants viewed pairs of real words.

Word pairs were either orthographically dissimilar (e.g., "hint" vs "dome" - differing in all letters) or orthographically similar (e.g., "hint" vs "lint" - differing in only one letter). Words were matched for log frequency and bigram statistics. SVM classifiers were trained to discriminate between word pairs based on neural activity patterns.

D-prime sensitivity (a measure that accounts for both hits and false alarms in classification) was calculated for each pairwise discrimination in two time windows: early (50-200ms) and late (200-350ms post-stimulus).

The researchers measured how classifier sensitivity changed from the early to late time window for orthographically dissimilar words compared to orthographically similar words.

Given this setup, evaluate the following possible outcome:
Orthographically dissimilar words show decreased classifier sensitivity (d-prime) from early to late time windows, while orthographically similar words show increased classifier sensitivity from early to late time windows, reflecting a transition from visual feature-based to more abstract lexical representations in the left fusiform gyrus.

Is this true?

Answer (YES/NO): NO